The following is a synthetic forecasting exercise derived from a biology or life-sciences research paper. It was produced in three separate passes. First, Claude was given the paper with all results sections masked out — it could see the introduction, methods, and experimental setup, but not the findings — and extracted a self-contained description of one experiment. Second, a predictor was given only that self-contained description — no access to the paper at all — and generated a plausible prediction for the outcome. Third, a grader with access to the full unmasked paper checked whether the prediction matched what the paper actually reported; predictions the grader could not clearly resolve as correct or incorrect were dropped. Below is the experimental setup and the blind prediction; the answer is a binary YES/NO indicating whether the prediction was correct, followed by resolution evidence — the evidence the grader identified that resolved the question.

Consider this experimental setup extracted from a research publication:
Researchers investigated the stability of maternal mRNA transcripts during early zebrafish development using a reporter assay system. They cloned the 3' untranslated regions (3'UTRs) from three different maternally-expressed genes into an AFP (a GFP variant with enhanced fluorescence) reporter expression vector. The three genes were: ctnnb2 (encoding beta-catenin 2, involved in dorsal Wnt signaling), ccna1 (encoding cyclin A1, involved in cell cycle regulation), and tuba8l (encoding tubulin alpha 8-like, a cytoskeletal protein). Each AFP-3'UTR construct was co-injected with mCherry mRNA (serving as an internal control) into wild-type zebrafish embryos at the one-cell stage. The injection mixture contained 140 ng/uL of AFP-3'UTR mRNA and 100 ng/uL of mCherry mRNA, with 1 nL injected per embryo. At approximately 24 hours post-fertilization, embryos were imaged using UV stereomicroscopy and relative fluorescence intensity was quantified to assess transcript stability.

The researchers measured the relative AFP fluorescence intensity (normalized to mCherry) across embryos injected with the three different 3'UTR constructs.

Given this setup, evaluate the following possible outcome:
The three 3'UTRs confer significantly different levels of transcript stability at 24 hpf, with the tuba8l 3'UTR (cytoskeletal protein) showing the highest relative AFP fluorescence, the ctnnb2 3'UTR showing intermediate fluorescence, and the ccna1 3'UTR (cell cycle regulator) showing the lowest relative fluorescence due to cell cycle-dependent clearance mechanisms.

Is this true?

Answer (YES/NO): NO